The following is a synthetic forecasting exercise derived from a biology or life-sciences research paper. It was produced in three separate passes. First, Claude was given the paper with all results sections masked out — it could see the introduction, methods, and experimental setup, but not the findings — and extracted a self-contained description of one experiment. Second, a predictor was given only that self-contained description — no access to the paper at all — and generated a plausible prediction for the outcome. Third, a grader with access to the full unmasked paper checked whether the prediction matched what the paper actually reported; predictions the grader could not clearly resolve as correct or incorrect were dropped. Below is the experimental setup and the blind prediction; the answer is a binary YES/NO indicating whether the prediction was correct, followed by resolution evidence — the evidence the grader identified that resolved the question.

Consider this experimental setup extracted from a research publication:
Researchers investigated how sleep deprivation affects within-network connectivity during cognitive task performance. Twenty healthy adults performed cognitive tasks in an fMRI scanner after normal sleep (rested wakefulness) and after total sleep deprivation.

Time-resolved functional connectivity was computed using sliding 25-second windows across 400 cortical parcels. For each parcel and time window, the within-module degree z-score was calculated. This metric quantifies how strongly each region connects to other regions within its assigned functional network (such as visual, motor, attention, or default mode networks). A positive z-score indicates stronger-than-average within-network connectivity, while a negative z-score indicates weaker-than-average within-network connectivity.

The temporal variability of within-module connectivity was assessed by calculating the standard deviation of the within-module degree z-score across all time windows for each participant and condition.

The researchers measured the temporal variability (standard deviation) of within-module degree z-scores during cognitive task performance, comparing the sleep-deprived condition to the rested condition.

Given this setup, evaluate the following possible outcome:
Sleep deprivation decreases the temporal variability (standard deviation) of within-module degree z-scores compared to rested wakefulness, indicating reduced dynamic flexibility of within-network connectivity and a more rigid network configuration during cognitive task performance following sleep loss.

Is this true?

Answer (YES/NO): NO